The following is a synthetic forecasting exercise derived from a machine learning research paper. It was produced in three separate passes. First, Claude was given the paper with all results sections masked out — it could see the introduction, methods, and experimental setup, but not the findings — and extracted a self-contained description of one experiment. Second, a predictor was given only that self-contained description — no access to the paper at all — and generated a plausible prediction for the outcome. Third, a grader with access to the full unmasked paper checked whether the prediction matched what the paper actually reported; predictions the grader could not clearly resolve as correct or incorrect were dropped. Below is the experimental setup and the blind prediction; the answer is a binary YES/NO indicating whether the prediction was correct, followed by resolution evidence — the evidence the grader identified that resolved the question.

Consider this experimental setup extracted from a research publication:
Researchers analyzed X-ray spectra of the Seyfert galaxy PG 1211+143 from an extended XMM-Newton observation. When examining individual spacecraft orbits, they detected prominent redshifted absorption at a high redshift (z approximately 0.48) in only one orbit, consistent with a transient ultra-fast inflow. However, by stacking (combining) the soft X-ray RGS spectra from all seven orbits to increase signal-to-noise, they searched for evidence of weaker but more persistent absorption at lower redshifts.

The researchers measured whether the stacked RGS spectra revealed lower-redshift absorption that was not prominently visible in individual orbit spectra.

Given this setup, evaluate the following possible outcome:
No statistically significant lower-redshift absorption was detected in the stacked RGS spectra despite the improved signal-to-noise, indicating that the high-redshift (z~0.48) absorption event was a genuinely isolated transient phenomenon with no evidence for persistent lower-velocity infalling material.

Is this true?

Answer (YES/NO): NO